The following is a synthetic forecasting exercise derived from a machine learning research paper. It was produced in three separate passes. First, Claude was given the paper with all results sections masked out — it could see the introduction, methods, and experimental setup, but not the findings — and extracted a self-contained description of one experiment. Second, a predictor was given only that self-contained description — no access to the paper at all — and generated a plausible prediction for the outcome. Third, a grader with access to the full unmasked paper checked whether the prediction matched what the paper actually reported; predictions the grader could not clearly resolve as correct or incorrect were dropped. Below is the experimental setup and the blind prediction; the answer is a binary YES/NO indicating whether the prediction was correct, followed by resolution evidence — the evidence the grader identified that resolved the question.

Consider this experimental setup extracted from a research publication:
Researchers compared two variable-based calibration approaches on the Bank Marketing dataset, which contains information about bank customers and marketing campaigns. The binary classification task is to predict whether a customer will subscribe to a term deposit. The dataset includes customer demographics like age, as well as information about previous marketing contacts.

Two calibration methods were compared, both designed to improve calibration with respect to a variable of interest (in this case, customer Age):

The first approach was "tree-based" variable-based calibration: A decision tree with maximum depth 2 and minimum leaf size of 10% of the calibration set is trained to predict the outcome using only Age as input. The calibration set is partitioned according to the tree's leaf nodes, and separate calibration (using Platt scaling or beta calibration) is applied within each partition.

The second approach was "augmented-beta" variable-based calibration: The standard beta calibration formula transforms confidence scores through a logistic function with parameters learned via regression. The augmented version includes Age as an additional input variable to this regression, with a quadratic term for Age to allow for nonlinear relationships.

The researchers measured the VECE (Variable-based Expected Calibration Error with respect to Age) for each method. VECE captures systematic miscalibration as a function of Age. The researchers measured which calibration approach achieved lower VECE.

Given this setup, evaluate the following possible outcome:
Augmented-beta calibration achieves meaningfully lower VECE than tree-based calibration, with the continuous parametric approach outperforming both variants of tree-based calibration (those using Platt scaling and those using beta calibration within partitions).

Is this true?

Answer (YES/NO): NO